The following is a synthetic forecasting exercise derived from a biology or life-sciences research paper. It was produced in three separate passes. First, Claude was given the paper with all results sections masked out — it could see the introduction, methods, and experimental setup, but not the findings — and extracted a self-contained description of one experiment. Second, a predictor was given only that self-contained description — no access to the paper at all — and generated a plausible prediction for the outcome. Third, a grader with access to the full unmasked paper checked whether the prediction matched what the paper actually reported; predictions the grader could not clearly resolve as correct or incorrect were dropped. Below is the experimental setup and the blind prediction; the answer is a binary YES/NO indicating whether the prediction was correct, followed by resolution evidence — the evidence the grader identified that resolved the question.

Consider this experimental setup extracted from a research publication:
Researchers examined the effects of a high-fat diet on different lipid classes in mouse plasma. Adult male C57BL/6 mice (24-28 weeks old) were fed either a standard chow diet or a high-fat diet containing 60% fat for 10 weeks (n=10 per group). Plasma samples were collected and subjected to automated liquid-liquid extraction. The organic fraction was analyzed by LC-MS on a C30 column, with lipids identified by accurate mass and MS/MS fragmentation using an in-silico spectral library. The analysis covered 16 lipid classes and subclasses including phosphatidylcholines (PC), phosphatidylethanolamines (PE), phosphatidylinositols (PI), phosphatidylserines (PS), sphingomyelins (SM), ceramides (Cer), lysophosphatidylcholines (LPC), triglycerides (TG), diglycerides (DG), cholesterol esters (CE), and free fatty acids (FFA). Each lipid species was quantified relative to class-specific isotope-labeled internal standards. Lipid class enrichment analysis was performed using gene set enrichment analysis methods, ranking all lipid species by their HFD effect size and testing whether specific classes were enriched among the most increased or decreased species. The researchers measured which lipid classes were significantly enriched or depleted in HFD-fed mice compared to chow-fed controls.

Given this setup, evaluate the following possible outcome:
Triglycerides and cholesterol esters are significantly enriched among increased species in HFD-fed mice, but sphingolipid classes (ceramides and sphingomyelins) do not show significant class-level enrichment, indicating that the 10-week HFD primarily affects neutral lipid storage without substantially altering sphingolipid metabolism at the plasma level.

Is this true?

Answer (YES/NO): NO